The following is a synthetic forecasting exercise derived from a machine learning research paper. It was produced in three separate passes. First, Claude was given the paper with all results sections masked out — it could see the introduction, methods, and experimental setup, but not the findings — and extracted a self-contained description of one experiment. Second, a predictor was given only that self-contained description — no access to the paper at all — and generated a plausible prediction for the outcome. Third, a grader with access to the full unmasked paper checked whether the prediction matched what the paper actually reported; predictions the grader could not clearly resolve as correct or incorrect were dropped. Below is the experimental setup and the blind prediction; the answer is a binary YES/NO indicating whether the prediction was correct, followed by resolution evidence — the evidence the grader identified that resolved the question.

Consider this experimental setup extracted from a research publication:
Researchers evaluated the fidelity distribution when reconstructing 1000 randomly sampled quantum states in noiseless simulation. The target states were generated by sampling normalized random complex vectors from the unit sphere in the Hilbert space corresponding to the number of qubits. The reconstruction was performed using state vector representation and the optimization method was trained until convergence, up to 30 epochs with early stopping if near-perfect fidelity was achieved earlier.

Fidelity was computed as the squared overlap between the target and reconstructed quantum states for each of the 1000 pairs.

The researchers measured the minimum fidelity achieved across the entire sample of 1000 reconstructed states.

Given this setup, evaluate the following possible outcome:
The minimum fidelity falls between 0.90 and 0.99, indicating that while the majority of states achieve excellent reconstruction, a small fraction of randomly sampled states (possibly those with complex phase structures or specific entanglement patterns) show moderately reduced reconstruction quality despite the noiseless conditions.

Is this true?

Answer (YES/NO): NO